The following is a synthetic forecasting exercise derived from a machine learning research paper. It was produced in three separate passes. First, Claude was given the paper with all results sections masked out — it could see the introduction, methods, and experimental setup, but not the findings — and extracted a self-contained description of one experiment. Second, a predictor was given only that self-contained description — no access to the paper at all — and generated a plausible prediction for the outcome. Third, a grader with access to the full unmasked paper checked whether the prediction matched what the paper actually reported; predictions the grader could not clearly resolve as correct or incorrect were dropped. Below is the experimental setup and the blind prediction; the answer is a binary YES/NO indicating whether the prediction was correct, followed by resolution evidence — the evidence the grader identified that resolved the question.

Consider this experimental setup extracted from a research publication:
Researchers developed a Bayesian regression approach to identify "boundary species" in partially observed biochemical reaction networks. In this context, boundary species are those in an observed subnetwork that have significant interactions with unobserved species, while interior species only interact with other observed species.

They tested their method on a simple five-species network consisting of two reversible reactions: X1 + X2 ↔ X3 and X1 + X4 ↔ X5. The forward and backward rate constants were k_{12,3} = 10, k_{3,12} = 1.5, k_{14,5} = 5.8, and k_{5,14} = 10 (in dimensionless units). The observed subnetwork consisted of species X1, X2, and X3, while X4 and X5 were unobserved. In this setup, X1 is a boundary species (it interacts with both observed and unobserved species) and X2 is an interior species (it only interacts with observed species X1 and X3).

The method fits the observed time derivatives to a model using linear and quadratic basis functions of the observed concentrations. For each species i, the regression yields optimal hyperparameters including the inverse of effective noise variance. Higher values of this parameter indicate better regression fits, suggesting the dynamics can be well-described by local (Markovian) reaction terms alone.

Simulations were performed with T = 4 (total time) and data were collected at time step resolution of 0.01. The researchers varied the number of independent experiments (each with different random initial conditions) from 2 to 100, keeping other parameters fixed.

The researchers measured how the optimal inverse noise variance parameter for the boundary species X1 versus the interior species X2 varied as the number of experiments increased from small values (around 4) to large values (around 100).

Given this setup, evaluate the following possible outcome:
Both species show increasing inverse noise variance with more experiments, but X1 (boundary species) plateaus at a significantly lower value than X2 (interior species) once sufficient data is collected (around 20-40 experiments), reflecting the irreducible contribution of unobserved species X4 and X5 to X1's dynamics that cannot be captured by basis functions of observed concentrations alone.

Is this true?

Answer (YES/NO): NO